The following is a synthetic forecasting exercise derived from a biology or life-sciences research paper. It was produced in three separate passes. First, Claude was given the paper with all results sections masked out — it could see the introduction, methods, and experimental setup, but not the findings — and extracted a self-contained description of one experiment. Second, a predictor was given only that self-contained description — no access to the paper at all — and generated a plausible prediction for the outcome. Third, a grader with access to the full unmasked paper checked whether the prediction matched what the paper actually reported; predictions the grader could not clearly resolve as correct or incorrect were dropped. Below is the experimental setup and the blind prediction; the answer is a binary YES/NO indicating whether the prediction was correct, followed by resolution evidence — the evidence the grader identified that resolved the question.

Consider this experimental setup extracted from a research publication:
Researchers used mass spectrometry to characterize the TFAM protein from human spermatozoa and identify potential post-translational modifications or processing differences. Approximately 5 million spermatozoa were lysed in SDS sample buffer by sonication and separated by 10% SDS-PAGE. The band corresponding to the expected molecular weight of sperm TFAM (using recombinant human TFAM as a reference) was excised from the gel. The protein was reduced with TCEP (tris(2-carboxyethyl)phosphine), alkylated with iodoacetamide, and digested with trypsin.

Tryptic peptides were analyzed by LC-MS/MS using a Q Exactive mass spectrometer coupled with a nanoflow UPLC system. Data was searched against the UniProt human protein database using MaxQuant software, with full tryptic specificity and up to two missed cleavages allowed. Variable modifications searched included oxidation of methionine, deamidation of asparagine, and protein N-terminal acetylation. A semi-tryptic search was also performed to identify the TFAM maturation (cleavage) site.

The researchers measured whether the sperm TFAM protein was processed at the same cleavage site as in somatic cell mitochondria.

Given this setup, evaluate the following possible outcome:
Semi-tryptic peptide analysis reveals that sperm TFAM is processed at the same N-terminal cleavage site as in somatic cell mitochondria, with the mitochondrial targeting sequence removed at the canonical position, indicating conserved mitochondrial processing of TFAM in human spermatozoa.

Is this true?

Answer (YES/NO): NO